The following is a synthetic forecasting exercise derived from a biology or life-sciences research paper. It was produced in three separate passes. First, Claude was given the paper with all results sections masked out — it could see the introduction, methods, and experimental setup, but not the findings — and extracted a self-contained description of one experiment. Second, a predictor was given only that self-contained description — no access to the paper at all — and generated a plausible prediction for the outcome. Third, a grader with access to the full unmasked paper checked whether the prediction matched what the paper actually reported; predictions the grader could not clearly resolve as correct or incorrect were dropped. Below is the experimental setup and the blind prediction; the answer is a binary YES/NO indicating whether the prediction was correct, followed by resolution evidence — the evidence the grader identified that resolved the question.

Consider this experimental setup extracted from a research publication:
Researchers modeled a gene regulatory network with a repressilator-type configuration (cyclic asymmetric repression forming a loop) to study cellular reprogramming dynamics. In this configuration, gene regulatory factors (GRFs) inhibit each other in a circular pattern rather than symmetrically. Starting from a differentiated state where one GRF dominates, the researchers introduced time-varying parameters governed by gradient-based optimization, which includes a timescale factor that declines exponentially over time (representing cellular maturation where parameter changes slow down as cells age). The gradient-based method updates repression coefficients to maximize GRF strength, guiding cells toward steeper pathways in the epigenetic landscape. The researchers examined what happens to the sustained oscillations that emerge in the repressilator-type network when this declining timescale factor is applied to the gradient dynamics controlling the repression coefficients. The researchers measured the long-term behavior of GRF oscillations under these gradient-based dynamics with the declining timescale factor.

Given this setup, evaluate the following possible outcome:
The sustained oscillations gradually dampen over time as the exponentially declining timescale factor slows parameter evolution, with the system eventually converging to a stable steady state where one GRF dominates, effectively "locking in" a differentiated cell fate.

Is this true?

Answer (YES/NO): NO